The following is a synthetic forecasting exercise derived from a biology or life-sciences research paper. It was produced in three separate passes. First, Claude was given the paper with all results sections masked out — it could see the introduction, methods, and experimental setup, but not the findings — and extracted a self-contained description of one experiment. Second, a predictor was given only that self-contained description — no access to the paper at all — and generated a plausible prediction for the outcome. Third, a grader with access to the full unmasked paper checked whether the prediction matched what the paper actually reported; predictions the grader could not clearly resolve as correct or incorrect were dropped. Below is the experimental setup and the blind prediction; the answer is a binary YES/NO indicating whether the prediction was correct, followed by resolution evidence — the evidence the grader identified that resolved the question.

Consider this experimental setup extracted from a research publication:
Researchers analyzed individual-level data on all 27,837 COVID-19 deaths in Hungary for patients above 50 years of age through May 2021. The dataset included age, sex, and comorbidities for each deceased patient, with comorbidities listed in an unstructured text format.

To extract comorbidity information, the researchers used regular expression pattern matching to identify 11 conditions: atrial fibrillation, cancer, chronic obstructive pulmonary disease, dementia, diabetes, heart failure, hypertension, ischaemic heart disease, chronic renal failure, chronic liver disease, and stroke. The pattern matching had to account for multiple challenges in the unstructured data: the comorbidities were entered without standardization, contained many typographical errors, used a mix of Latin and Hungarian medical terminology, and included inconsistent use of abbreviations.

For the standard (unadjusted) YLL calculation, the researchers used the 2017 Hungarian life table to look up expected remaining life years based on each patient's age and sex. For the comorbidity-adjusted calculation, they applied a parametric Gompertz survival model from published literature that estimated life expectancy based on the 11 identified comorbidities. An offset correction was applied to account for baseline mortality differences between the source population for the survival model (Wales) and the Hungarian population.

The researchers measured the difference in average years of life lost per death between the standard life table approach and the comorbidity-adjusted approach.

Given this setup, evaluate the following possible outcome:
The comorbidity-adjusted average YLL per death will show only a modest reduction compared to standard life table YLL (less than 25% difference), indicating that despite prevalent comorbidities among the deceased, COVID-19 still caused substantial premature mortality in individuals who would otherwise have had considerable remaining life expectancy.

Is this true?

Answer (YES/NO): YES